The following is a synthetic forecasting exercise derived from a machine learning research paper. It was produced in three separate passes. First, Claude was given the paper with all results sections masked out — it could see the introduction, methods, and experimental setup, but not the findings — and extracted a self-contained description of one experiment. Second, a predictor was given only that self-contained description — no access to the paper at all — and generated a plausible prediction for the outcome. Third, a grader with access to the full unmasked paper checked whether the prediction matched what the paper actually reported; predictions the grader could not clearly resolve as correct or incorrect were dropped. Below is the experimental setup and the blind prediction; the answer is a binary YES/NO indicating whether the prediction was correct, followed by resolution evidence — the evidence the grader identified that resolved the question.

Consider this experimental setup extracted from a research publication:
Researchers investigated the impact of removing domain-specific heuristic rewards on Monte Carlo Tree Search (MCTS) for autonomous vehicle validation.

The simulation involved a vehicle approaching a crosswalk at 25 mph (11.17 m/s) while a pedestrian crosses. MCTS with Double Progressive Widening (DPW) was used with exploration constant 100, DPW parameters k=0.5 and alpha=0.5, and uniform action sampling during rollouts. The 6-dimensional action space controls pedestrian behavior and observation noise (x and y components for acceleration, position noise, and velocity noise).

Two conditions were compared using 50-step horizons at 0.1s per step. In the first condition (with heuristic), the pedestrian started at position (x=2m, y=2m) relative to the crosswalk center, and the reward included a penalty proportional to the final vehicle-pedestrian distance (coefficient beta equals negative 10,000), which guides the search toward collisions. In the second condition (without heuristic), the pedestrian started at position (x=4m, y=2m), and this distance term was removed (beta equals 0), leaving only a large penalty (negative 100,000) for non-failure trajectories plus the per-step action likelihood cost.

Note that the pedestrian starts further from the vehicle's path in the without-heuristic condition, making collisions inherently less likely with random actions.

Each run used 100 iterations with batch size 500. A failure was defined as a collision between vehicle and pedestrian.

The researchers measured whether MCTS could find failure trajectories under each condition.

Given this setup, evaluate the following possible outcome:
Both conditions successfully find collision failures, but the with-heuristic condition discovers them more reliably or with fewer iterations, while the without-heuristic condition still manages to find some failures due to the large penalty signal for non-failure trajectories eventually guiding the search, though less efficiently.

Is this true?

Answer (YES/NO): YES